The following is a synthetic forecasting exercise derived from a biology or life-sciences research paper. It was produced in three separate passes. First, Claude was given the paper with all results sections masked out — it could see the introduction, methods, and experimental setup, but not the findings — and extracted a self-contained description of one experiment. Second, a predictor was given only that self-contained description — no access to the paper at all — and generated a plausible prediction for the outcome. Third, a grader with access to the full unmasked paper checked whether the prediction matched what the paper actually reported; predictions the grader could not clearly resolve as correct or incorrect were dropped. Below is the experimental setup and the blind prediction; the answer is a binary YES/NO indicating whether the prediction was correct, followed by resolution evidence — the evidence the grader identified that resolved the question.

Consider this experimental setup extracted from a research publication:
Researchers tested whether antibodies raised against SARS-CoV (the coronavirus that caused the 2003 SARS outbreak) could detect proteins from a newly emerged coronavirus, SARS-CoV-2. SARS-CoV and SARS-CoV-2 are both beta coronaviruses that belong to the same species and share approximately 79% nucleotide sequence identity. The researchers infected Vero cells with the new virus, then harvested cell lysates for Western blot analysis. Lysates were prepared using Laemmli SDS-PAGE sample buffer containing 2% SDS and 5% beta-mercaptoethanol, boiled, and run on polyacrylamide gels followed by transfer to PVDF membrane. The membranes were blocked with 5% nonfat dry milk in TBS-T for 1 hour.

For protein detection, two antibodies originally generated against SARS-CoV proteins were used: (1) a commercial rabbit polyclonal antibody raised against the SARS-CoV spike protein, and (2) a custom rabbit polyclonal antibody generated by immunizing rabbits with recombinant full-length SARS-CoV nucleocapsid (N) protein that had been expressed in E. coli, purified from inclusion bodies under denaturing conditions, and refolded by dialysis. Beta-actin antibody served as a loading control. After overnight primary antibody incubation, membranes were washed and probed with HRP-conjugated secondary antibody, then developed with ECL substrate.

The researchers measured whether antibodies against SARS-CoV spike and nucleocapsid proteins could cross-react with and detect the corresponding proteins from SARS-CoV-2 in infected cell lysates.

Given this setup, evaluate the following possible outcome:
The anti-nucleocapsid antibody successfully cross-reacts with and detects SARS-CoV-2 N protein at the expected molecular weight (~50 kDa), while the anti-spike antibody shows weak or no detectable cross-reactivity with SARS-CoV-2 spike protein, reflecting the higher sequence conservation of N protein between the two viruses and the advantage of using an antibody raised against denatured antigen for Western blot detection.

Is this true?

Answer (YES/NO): NO